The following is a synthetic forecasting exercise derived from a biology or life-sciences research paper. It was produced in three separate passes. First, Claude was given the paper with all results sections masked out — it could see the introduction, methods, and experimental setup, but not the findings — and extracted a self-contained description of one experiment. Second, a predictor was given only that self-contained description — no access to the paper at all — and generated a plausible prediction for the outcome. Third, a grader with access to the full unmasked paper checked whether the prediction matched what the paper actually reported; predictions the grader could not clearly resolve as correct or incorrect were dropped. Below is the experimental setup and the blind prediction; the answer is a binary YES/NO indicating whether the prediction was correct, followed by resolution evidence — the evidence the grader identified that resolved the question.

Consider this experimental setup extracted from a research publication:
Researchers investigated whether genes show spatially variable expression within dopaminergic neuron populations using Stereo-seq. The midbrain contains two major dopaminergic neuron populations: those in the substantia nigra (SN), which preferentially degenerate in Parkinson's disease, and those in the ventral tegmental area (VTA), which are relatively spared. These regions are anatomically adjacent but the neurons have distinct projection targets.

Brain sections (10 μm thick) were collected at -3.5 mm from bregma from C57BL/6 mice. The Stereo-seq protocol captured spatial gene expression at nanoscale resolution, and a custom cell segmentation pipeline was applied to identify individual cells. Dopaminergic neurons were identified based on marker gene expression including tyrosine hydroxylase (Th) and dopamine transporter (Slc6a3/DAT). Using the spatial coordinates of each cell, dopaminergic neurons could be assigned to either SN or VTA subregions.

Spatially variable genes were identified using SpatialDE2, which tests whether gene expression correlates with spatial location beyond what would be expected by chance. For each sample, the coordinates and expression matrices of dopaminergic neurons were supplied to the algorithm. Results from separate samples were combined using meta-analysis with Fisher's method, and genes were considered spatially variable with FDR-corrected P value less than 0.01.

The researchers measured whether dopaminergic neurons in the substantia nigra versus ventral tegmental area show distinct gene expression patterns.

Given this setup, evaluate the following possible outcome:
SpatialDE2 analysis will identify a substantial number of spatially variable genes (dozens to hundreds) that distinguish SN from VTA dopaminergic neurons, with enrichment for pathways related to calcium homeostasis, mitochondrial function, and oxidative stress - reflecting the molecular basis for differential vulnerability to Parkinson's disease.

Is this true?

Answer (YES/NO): NO